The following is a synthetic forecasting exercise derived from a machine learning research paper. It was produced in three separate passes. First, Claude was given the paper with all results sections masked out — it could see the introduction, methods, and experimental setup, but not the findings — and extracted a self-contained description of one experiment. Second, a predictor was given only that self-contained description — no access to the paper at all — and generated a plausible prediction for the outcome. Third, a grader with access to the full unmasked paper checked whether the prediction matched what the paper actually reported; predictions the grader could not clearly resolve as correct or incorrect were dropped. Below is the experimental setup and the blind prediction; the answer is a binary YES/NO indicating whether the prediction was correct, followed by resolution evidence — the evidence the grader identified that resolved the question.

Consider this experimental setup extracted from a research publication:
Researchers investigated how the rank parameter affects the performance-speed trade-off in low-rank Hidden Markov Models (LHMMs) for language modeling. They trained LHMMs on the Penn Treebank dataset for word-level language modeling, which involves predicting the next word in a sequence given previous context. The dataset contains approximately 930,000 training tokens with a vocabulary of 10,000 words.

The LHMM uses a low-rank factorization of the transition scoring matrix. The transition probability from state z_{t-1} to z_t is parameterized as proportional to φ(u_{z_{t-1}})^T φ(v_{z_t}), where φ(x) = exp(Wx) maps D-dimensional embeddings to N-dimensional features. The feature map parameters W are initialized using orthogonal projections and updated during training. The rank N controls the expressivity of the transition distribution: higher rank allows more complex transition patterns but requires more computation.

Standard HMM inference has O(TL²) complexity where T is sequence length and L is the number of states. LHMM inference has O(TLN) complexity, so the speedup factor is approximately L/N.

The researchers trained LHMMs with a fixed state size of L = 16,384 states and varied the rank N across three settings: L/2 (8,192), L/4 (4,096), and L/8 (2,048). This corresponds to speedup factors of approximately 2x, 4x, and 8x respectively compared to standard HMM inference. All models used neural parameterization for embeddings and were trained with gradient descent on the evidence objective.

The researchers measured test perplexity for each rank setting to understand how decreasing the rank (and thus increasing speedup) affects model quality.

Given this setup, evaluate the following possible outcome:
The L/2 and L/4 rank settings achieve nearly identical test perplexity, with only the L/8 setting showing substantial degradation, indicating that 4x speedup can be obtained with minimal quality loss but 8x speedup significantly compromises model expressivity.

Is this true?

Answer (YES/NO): NO